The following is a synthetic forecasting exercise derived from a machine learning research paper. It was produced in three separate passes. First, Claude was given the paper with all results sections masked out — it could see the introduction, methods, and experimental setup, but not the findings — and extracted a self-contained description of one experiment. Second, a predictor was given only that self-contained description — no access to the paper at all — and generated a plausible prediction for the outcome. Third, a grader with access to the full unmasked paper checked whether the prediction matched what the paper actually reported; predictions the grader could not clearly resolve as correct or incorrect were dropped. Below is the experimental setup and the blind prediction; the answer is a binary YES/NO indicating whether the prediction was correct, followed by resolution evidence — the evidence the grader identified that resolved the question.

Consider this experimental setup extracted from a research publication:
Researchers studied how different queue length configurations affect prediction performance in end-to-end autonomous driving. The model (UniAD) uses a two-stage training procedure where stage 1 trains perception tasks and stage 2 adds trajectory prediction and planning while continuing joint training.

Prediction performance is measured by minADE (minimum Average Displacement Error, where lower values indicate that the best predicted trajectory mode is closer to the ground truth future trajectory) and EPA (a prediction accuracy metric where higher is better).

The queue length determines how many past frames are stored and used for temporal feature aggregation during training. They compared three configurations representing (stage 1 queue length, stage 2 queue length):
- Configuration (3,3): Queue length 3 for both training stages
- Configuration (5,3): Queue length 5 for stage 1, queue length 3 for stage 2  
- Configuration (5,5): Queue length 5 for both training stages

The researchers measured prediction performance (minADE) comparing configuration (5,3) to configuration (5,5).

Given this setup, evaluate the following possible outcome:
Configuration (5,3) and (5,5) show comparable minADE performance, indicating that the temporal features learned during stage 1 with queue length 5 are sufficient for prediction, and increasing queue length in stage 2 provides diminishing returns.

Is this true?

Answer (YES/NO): NO